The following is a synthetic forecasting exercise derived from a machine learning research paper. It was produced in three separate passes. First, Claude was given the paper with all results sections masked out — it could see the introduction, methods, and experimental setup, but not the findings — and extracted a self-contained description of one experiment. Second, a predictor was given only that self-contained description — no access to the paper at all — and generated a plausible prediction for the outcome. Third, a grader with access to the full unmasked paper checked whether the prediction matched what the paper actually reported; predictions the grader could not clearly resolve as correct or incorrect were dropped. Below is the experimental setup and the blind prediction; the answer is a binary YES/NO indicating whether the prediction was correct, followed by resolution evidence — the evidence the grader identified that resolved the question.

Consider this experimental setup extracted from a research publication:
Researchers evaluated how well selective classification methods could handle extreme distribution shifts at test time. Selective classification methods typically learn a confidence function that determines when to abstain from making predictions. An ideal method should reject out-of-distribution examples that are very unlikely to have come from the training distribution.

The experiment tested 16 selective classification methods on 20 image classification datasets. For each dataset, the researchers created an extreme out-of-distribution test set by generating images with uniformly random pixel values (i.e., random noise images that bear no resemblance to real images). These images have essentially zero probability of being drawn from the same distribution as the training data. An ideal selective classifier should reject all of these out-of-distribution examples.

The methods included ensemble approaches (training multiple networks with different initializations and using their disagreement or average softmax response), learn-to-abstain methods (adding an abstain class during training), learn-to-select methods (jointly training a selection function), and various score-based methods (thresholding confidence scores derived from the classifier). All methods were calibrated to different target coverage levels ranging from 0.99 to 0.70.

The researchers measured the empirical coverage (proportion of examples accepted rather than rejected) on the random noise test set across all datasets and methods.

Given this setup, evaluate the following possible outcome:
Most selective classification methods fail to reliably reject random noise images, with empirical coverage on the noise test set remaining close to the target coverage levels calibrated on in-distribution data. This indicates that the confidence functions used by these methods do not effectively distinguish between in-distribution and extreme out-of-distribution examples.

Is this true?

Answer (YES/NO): NO